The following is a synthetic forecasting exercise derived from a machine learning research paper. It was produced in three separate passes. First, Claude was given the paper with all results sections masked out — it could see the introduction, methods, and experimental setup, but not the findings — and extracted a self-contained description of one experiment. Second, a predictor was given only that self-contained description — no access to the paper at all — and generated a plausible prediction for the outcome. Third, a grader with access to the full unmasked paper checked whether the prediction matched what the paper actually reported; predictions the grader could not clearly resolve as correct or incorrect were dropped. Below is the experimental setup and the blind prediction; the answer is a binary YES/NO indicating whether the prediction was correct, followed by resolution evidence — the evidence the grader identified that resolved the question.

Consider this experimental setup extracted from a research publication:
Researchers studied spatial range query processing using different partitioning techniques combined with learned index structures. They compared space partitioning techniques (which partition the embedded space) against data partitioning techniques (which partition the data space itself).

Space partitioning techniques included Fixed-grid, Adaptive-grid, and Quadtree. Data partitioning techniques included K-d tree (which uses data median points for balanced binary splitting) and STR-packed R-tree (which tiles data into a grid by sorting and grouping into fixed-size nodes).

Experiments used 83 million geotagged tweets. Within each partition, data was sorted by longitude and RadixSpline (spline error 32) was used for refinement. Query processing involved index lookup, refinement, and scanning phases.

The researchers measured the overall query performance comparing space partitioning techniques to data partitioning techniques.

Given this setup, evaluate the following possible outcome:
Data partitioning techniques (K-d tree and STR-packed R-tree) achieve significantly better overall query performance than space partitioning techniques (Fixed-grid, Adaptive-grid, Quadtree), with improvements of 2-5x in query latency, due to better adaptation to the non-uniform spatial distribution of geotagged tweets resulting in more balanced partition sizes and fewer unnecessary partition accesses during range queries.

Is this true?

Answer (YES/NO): NO